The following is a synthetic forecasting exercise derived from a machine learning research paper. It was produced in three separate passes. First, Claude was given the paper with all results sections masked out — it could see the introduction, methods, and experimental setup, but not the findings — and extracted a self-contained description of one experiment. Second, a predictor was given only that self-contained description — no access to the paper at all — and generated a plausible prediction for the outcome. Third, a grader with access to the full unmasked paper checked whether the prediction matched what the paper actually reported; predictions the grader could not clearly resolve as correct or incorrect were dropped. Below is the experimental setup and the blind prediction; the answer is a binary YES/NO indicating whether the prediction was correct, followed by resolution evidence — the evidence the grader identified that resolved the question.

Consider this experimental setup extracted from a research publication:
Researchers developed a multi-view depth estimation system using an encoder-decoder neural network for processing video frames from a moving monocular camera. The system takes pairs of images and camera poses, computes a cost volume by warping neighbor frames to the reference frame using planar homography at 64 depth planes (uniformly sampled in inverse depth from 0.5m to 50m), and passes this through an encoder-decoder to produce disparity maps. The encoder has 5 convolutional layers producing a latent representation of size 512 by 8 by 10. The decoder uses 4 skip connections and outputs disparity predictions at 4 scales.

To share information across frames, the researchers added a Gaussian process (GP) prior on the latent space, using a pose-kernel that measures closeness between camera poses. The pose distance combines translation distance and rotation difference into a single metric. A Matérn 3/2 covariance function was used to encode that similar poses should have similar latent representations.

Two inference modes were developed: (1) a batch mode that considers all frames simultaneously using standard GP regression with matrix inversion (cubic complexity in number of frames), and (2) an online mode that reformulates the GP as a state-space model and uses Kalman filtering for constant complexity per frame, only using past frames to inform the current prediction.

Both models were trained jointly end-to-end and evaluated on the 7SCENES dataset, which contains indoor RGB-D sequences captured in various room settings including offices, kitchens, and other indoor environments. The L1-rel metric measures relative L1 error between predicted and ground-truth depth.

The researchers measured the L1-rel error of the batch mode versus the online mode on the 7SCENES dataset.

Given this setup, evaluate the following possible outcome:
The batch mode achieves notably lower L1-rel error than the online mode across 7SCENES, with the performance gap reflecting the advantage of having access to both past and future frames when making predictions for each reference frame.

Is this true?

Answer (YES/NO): NO